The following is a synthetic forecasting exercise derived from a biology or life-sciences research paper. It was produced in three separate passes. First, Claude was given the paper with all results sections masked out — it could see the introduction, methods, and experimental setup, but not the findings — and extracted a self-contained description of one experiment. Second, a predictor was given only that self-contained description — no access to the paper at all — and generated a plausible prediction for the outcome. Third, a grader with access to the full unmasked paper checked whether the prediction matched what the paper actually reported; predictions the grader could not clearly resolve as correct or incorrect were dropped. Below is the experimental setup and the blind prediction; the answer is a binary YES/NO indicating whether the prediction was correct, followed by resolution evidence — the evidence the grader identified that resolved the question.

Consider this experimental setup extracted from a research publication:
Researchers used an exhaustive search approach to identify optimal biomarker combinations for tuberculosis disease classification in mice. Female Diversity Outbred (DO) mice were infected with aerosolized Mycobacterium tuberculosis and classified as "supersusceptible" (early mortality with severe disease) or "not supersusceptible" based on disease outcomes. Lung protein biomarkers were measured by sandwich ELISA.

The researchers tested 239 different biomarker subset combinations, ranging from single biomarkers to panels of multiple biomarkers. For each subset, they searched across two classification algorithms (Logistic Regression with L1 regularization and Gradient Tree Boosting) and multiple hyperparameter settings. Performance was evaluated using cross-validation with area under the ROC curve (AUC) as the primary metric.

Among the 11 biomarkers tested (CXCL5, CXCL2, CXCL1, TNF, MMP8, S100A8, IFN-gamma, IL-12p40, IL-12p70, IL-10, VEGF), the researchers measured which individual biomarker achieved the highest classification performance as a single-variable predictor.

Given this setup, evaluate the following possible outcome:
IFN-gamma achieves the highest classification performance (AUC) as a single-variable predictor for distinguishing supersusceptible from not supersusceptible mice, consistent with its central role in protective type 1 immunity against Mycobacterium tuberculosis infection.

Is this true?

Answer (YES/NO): NO